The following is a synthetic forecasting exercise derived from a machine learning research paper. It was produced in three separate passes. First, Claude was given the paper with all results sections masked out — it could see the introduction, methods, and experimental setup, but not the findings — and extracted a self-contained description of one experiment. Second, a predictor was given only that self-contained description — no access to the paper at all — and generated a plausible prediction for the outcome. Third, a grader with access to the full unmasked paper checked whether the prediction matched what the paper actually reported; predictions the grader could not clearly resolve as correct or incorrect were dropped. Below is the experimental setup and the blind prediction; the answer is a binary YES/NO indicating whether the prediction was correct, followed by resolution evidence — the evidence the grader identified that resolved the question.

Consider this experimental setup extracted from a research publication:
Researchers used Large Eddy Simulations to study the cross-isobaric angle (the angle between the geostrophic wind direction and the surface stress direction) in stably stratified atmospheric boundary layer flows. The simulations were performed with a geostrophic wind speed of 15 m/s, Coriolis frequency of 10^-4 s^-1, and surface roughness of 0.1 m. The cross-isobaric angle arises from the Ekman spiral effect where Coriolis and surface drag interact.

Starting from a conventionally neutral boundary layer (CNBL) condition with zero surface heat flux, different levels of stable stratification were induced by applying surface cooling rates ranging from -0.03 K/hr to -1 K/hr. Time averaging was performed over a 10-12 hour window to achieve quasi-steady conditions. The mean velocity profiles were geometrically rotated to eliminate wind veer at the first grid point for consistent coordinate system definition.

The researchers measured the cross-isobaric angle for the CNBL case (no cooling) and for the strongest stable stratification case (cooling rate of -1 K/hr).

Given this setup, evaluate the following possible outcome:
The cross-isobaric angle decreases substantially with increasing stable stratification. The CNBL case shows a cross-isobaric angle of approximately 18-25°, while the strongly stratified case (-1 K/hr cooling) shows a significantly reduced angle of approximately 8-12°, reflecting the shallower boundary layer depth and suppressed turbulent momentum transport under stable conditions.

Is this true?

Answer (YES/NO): NO